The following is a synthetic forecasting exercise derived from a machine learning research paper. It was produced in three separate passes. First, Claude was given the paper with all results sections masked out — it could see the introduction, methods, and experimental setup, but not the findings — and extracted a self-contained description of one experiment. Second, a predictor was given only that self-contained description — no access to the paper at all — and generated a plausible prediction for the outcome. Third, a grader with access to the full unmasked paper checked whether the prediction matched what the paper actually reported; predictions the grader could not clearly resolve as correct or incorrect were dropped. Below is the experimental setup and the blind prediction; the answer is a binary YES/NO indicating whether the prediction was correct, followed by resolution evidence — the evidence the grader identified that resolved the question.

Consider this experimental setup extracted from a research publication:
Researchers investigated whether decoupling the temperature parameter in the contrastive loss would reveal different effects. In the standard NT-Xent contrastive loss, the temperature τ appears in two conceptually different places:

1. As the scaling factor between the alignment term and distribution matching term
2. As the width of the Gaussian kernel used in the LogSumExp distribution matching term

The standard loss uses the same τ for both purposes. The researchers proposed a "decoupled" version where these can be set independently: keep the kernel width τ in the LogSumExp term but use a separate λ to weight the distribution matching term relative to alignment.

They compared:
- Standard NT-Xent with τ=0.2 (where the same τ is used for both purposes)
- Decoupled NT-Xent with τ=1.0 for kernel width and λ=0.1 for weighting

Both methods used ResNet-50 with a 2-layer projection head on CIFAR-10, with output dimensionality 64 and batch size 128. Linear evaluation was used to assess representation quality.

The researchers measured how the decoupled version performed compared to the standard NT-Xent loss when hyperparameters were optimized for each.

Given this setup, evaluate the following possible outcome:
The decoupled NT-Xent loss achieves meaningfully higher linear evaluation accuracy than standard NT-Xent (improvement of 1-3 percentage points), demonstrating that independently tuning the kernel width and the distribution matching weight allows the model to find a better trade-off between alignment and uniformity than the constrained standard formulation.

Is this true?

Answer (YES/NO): NO